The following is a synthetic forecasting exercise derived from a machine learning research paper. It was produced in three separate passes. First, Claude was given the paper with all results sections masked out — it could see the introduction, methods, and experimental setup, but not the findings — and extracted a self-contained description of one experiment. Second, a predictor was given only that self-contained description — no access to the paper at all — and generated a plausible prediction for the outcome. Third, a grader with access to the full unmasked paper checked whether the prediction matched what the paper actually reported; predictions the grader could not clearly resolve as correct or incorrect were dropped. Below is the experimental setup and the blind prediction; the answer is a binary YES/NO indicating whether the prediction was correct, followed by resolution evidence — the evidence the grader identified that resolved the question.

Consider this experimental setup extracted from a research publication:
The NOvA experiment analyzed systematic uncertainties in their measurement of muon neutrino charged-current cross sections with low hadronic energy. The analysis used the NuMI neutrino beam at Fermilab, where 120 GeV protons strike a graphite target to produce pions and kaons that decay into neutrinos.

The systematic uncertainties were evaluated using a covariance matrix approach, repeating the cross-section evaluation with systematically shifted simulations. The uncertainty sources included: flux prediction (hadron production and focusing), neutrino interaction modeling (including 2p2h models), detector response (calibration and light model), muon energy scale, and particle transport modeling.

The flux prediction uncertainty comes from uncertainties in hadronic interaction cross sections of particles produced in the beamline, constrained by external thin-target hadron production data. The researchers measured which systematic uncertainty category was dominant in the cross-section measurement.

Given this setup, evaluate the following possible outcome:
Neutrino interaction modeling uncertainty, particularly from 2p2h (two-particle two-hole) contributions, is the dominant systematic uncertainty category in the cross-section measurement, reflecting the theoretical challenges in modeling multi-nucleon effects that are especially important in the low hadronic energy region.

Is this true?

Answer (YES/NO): NO